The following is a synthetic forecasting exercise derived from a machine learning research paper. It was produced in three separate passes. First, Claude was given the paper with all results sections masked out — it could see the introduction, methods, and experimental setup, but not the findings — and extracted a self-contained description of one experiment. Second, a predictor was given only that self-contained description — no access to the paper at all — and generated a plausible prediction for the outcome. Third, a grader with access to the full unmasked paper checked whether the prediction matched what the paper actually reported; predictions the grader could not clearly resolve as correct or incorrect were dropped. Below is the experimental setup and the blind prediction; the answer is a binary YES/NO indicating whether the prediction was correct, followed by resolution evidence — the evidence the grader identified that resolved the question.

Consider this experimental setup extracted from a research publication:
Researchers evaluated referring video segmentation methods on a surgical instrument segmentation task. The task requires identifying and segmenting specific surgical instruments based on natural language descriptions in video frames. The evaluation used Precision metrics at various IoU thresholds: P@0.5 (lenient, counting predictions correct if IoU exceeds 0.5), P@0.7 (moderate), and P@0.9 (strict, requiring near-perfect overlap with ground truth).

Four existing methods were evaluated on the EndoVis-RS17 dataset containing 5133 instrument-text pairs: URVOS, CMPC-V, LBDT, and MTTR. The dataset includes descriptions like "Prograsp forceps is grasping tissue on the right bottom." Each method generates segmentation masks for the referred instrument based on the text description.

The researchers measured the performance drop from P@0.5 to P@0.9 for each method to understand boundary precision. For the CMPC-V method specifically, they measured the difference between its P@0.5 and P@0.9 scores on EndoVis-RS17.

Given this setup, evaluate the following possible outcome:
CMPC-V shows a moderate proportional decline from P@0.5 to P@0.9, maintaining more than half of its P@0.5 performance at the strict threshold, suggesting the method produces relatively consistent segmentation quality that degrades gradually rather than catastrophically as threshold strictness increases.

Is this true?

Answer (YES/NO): NO